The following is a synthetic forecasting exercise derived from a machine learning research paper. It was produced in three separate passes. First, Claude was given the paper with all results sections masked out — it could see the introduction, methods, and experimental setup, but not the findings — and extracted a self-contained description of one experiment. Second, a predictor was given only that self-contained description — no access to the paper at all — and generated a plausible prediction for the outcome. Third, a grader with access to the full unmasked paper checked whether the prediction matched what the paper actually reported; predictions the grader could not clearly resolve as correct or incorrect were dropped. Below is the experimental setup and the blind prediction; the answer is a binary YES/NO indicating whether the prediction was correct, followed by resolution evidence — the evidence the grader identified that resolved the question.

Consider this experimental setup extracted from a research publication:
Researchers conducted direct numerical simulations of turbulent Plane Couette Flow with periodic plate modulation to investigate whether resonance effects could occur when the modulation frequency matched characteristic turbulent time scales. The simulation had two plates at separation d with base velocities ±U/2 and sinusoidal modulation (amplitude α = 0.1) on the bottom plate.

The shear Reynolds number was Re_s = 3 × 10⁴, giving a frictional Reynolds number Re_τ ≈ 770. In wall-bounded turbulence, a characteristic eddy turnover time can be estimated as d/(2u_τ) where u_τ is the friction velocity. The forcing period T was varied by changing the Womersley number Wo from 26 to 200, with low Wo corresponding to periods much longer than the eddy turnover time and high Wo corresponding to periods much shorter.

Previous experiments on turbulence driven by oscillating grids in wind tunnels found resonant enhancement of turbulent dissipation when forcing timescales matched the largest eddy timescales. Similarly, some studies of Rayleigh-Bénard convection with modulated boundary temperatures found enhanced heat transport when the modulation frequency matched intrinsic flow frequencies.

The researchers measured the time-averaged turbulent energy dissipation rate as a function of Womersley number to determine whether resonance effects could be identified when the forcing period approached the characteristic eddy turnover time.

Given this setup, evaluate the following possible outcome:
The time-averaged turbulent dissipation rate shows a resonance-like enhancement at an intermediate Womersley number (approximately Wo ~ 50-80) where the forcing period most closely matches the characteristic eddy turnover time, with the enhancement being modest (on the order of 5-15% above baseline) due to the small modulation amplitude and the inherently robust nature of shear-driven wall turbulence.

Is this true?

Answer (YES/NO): NO